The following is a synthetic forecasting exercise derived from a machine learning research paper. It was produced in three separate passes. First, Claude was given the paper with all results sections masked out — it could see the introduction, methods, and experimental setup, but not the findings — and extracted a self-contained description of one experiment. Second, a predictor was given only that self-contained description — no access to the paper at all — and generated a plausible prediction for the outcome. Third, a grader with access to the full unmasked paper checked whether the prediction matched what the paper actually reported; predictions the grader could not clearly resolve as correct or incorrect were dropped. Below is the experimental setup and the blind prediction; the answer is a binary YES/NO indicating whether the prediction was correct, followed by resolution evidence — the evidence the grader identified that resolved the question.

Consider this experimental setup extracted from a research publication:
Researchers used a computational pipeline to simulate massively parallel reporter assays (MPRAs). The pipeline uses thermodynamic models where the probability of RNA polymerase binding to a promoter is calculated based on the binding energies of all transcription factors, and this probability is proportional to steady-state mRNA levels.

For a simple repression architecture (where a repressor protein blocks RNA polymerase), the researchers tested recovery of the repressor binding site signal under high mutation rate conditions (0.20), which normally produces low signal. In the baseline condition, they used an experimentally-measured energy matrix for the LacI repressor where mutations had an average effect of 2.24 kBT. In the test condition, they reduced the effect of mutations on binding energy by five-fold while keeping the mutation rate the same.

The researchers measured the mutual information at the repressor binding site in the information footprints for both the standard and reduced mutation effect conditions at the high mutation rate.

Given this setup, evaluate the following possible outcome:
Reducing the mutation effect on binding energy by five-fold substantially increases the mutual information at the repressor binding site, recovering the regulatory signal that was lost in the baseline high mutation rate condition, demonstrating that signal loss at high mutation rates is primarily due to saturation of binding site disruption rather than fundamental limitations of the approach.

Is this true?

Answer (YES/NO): YES